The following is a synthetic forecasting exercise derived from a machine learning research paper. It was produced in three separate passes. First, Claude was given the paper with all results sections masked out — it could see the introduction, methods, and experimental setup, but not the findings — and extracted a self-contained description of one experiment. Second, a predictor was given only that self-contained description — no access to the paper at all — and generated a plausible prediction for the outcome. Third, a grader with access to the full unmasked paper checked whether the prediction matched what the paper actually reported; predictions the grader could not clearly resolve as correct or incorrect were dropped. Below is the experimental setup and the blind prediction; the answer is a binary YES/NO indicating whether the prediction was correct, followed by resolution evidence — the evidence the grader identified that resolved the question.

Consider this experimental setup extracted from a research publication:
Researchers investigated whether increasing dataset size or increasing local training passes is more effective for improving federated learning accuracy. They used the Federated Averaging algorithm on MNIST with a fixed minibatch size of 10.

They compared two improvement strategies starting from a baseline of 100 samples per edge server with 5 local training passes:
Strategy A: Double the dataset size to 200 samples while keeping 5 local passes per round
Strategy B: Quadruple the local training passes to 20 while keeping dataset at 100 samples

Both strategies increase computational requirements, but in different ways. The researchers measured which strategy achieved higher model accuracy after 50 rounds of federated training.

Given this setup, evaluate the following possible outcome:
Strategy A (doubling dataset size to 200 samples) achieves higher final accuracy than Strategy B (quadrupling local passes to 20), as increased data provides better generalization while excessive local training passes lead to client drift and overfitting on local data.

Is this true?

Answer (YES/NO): YES